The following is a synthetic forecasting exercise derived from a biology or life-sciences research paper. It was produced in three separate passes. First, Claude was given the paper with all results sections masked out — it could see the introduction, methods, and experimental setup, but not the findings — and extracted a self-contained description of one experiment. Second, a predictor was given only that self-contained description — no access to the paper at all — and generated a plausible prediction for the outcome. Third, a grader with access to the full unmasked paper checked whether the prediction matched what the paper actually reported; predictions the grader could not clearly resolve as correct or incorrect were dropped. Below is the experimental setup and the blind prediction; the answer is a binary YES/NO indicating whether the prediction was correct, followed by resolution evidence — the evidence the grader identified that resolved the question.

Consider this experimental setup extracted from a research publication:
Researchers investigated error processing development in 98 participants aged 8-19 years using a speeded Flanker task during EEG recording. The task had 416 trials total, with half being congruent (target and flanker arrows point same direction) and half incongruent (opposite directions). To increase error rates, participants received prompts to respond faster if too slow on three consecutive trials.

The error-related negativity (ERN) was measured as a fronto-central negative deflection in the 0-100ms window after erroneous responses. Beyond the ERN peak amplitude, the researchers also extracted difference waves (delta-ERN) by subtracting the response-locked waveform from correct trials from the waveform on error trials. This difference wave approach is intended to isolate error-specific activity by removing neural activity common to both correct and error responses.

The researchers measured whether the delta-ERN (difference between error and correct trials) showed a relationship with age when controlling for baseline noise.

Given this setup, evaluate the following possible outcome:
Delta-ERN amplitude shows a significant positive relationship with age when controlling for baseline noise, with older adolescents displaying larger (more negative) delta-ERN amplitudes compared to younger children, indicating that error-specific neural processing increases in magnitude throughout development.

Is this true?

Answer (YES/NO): NO